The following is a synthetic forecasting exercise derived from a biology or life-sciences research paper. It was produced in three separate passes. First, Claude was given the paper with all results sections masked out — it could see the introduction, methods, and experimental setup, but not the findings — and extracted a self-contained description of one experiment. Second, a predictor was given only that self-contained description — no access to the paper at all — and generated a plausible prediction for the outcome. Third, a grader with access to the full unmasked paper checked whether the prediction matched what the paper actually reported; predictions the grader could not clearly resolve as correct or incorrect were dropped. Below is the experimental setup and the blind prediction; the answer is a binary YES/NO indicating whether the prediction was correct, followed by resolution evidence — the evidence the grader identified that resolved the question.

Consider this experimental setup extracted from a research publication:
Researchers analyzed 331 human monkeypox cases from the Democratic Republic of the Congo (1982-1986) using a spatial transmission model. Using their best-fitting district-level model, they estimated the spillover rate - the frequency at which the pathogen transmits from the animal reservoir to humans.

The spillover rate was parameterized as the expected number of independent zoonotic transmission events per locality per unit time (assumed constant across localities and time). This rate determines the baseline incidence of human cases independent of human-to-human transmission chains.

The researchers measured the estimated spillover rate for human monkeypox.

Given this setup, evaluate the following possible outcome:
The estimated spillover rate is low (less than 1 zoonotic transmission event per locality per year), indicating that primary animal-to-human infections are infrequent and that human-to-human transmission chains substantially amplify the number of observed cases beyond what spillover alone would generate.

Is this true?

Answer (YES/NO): YES